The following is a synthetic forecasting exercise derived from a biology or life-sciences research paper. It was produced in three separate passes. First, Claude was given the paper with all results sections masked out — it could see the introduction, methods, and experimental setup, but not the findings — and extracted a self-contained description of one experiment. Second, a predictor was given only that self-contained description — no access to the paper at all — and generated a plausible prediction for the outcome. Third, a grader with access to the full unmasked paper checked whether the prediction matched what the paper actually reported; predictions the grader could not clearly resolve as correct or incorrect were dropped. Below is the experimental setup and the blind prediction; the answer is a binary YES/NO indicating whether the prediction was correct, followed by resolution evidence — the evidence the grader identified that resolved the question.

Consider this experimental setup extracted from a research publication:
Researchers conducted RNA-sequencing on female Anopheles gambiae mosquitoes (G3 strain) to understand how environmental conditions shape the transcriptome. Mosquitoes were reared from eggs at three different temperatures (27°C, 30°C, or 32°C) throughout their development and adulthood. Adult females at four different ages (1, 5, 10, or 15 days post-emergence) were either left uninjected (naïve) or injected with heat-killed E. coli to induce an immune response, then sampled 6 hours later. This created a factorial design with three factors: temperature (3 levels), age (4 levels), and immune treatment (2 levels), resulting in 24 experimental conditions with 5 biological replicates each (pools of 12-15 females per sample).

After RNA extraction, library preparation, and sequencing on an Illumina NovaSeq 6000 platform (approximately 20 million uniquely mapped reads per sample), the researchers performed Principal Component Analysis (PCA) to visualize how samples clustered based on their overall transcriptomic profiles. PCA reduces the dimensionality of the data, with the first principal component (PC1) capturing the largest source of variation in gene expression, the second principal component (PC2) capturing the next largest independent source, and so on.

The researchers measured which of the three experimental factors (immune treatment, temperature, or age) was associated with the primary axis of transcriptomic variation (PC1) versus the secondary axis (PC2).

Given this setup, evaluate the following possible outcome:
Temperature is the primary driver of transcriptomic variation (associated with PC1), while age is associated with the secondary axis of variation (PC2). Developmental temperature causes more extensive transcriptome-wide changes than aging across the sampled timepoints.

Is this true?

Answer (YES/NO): NO